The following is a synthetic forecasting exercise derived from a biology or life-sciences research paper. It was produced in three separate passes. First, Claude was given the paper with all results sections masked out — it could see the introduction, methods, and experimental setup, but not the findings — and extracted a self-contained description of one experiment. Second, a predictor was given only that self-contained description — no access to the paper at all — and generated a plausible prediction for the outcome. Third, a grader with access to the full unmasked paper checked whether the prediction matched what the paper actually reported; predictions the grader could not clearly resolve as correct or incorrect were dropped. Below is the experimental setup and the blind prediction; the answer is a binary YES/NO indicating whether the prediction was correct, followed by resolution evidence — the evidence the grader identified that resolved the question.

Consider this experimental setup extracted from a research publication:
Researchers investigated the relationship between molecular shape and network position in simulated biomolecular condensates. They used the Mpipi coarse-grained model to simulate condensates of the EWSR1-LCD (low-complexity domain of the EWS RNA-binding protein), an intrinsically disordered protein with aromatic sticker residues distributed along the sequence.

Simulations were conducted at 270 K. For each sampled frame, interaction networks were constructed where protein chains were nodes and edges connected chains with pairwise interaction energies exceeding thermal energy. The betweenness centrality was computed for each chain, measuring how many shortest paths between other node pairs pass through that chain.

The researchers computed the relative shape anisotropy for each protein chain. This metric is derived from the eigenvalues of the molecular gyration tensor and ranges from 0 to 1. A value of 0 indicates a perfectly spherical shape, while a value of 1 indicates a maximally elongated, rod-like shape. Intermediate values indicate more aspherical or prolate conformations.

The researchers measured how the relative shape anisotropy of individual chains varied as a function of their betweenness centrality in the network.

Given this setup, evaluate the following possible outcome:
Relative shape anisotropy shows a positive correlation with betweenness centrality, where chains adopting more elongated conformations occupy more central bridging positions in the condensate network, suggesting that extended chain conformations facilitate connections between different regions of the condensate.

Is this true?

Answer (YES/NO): YES